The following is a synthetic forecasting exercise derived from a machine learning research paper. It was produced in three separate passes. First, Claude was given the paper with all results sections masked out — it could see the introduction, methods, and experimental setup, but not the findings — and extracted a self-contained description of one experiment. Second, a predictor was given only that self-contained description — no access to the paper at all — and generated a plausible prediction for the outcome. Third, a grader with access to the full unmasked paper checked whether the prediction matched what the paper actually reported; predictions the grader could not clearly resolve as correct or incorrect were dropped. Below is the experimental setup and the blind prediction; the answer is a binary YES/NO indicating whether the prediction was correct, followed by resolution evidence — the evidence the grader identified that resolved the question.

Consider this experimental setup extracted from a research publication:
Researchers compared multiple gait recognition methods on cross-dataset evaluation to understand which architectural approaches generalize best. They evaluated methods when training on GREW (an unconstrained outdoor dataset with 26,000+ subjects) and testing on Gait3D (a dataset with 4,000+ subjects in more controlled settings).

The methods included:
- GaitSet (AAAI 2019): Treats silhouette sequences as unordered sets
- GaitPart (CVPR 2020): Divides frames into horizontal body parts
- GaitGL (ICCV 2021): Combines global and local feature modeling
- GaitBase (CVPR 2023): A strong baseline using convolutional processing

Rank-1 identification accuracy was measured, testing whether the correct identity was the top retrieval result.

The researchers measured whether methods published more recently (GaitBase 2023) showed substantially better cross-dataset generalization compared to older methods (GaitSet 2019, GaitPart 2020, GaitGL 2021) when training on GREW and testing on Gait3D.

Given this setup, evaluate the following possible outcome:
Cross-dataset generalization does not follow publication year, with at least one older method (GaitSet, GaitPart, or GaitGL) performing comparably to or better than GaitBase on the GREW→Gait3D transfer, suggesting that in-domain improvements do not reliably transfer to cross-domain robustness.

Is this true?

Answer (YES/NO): NO